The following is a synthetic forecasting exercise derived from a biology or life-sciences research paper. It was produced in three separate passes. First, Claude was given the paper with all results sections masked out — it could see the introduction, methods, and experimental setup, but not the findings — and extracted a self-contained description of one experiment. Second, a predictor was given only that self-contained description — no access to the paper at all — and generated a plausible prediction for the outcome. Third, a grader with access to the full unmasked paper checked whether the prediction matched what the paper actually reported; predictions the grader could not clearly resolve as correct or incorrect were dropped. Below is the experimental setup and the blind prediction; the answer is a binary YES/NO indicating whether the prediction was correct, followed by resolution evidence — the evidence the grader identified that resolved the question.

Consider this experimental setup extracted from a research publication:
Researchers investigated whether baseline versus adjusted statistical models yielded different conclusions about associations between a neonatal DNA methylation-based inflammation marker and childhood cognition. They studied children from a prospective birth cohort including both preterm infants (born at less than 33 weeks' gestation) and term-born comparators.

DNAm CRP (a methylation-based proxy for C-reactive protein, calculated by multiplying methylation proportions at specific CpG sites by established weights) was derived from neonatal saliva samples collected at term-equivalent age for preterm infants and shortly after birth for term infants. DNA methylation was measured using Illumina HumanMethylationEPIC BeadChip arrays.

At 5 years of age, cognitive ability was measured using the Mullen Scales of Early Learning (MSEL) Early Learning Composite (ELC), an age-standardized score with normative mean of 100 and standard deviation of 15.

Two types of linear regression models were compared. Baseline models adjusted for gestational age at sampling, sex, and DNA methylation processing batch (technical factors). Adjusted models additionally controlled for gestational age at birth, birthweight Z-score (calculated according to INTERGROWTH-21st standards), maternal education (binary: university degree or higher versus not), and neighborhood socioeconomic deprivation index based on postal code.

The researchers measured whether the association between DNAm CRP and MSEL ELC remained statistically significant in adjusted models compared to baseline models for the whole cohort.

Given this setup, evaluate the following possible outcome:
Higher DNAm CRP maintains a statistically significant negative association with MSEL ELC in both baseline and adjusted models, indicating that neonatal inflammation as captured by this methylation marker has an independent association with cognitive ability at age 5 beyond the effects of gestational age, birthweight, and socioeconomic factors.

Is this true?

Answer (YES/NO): NO